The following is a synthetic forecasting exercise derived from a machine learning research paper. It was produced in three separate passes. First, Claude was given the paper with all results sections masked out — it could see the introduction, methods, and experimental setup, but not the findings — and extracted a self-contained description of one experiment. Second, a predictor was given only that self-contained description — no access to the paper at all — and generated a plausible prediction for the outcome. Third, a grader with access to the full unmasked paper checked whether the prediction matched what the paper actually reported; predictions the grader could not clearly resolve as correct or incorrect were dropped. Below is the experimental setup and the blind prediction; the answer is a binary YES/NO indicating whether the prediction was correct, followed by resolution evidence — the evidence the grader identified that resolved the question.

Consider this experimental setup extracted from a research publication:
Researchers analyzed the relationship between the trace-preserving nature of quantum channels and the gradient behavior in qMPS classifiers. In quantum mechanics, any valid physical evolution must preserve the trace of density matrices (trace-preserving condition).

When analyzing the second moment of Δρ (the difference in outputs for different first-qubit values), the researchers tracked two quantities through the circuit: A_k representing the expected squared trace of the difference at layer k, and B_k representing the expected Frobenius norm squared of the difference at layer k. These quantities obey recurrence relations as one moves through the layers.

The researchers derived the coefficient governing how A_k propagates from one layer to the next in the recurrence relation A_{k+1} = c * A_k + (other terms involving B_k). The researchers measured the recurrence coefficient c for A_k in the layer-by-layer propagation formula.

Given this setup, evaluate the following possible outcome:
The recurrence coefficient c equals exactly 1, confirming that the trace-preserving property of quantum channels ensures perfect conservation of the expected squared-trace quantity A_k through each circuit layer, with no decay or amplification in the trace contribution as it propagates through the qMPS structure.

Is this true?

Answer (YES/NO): YES